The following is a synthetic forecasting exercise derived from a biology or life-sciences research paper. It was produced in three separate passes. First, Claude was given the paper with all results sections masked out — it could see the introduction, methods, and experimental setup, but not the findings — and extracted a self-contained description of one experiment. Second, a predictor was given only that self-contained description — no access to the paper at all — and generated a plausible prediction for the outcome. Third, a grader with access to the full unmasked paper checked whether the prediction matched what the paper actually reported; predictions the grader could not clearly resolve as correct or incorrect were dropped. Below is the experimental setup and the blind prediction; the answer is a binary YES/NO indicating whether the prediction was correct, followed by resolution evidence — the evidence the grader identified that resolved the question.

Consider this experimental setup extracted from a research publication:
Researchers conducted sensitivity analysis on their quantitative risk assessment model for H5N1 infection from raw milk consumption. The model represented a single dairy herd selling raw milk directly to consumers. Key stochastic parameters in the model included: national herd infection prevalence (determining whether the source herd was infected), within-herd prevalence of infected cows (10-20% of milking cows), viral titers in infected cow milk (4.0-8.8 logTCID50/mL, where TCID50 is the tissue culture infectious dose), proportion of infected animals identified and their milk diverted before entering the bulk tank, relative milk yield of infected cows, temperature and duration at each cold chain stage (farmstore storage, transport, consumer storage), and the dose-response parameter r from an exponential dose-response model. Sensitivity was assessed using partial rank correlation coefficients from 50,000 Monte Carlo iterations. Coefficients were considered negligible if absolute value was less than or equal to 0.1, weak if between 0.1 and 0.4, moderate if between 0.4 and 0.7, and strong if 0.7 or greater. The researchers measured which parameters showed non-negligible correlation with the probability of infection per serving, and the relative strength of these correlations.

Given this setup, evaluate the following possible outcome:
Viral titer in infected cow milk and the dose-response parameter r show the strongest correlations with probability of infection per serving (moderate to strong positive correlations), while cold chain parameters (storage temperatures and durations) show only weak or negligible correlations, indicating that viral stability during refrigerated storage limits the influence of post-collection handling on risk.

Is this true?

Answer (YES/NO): NO